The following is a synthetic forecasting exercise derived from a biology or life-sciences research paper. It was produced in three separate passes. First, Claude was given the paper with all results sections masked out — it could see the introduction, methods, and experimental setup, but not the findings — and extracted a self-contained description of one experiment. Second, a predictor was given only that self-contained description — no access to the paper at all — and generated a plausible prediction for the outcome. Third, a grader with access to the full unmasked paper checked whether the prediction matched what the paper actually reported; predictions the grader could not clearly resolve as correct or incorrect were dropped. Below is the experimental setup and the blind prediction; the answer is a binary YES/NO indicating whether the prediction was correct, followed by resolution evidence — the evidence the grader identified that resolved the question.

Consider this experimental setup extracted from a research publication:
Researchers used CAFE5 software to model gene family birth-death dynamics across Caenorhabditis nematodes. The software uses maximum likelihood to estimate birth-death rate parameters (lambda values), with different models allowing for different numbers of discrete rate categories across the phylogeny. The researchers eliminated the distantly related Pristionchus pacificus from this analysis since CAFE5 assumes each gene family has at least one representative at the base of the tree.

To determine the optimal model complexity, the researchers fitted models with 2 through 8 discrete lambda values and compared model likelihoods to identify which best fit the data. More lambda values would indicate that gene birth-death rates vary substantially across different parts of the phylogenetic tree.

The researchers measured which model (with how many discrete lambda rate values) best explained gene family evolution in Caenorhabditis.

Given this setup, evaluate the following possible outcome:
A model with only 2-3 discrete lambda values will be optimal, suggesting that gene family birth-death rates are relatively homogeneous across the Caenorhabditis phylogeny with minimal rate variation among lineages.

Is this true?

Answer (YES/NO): YES